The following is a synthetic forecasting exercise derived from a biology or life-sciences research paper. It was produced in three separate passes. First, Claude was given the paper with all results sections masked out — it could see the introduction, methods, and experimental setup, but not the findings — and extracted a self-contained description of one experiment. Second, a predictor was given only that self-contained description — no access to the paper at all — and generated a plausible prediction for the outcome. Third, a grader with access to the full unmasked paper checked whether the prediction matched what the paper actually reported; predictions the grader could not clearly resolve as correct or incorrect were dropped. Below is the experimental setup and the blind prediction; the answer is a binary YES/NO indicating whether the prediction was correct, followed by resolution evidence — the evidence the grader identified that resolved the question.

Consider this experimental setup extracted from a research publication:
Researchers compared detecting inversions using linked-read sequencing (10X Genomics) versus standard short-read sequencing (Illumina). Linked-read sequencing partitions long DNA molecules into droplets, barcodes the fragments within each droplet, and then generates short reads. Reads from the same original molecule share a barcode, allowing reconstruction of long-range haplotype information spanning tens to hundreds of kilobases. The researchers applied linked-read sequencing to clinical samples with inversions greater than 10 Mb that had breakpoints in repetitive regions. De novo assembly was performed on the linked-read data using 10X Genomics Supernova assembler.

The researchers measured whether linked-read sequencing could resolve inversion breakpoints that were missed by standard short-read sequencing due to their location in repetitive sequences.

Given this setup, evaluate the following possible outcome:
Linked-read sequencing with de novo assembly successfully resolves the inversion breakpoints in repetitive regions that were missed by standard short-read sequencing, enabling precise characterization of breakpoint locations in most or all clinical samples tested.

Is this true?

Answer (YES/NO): NO